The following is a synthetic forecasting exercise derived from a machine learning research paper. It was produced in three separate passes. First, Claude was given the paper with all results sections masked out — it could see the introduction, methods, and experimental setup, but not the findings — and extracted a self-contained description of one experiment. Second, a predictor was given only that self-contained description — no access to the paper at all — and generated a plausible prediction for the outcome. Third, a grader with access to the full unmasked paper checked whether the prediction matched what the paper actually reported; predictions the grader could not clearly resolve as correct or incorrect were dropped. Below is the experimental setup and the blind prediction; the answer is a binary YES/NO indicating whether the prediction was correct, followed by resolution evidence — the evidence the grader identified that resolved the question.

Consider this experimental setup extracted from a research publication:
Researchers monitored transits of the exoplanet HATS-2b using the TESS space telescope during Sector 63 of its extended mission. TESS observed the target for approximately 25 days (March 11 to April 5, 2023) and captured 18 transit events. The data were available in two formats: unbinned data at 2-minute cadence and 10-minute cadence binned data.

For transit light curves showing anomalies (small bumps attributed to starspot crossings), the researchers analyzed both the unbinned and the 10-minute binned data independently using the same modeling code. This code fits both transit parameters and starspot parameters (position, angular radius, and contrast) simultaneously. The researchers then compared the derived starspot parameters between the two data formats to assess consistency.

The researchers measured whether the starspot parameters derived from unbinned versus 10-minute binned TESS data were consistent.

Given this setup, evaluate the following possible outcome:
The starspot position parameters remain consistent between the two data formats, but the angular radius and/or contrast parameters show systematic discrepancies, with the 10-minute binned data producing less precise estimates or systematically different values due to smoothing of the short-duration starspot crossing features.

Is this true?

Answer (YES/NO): NO